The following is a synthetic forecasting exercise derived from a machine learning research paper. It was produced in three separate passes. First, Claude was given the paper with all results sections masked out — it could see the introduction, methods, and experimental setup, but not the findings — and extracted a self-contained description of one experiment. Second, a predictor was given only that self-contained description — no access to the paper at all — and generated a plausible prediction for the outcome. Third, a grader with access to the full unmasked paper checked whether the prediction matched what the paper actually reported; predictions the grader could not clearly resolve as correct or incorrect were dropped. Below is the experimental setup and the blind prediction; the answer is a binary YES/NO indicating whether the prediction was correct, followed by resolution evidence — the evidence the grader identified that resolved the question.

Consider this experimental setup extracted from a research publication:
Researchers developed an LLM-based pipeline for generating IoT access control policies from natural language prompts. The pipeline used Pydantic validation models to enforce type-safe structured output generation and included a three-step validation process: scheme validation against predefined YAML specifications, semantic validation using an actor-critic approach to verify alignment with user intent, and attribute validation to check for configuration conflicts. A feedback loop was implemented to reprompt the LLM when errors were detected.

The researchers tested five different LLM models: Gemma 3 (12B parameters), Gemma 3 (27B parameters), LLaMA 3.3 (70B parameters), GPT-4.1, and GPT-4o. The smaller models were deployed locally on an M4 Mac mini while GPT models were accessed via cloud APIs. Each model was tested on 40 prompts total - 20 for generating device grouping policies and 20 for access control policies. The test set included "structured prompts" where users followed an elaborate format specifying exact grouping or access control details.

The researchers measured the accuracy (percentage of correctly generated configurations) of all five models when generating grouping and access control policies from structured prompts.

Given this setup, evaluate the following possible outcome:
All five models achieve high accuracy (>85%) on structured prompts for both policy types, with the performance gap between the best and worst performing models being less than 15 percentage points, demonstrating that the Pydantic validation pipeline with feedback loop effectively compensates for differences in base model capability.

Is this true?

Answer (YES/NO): YES